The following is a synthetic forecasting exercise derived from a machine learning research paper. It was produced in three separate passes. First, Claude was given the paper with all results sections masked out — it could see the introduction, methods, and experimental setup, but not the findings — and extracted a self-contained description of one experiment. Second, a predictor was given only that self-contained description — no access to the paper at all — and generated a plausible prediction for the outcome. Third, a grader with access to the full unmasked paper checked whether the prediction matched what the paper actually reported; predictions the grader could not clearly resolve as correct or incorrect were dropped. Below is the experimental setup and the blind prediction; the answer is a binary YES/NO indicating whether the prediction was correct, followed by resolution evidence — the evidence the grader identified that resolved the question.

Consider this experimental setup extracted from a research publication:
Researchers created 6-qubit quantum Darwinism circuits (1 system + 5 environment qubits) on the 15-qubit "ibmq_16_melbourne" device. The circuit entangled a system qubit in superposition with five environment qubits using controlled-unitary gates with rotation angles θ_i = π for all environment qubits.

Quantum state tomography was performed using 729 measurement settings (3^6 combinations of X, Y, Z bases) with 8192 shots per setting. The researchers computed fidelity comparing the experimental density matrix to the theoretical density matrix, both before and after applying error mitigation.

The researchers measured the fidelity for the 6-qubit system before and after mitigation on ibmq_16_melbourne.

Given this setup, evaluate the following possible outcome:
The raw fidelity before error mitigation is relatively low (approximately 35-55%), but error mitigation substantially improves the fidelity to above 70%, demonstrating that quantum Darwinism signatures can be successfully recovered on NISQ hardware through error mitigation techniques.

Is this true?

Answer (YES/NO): NO